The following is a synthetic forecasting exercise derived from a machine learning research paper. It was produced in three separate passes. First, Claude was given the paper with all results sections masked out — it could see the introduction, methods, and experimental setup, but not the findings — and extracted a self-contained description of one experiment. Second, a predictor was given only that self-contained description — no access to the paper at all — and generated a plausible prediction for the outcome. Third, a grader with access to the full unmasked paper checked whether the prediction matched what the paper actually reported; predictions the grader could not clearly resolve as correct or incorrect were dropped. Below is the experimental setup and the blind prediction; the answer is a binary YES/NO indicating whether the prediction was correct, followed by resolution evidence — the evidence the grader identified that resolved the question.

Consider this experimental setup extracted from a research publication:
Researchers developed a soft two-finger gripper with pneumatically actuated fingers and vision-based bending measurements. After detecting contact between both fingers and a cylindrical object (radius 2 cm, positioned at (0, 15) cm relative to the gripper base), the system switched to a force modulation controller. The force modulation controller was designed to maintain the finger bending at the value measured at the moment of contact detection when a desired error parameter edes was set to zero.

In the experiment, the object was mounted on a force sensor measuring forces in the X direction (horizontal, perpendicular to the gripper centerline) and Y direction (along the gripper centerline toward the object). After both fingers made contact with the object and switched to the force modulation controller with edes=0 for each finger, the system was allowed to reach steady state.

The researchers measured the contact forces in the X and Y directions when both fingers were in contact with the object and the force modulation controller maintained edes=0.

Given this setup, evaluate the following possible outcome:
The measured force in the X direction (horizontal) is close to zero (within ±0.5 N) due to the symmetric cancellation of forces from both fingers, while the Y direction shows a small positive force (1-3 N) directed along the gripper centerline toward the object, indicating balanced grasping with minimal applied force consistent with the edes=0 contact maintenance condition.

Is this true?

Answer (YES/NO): NO